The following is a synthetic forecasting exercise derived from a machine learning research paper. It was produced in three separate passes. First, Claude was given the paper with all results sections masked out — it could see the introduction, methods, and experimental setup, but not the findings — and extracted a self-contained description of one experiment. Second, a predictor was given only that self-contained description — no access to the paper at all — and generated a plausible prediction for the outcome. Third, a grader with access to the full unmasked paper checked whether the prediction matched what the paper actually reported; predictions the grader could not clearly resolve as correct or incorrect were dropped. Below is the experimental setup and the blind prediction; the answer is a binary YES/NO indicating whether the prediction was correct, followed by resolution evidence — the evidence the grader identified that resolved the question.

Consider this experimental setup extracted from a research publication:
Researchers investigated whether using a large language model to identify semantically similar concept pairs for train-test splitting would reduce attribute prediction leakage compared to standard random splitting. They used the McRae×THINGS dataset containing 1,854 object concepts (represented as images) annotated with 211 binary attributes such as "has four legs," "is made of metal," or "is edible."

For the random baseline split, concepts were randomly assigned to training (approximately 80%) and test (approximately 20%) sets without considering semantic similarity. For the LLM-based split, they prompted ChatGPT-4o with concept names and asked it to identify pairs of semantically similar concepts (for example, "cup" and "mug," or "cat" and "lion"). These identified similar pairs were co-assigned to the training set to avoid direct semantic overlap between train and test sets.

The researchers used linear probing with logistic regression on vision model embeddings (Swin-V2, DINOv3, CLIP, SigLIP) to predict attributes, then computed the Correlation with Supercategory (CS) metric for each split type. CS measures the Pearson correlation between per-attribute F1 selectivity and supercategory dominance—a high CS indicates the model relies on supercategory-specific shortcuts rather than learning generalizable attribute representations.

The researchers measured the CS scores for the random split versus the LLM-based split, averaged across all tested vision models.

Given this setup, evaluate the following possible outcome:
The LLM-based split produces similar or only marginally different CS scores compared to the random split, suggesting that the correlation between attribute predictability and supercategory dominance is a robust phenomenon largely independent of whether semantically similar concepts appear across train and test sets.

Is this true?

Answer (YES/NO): YES